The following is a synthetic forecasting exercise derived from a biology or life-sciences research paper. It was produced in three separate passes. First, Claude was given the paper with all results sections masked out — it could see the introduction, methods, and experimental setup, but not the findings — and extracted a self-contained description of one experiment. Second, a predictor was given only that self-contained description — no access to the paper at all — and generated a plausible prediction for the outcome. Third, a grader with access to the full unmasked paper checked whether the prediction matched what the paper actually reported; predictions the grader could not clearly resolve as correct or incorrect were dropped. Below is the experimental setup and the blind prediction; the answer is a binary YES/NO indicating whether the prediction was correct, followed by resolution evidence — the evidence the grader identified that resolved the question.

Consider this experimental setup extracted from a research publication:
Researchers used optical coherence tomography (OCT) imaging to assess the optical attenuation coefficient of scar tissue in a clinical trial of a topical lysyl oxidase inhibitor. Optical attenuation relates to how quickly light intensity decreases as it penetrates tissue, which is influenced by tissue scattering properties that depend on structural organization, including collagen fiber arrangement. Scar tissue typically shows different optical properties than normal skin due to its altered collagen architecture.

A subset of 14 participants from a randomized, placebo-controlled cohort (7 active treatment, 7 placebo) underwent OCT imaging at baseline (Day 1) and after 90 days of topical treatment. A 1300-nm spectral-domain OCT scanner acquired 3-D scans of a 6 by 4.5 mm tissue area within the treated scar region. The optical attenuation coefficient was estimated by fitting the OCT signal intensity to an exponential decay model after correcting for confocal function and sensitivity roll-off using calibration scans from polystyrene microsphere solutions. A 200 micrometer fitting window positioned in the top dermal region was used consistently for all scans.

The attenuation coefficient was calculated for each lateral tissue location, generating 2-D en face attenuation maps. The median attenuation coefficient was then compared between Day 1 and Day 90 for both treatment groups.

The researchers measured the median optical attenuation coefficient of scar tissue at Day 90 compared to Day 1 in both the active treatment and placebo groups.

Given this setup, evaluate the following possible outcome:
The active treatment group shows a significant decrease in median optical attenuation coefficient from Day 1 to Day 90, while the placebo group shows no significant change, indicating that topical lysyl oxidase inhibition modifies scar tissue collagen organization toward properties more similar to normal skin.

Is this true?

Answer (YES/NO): NO